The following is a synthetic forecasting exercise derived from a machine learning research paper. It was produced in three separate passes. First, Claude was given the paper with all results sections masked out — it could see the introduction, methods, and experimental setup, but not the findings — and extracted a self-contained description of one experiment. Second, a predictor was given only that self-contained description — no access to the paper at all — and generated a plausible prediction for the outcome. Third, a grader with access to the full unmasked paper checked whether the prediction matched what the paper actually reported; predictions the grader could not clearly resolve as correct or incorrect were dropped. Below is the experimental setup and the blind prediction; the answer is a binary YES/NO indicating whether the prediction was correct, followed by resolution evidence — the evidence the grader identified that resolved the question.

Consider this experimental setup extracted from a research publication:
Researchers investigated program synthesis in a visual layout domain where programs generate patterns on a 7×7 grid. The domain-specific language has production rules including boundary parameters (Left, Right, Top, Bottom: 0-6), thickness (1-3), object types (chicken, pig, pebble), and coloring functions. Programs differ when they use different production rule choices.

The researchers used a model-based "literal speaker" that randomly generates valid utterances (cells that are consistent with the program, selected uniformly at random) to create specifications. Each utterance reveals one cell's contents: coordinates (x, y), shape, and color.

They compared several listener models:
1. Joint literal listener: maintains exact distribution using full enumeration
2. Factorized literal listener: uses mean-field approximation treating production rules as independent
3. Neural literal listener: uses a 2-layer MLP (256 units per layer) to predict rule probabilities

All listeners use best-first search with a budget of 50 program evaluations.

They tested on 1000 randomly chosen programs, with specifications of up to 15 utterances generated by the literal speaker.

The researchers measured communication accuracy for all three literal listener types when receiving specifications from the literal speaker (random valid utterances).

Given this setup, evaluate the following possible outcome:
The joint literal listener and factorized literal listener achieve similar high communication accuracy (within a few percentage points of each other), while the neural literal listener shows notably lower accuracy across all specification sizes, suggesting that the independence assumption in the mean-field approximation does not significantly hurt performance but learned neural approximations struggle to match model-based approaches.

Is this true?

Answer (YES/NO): NO